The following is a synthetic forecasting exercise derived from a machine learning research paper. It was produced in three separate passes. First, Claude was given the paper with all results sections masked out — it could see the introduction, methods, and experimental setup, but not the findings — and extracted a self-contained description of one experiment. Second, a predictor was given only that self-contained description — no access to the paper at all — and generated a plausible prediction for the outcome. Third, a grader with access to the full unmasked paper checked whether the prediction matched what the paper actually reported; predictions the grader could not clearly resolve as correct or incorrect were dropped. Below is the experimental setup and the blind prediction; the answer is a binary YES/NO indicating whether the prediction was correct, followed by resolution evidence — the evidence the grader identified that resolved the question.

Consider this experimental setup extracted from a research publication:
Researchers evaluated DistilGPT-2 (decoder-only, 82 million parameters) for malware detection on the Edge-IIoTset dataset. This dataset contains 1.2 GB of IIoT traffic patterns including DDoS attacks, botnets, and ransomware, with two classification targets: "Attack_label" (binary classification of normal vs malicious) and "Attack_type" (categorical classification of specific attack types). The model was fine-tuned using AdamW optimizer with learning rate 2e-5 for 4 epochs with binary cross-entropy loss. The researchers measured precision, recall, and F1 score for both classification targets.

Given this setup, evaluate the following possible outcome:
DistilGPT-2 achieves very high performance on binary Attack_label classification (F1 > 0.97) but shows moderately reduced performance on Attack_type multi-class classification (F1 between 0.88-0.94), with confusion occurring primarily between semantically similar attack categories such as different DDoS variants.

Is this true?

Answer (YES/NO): NO